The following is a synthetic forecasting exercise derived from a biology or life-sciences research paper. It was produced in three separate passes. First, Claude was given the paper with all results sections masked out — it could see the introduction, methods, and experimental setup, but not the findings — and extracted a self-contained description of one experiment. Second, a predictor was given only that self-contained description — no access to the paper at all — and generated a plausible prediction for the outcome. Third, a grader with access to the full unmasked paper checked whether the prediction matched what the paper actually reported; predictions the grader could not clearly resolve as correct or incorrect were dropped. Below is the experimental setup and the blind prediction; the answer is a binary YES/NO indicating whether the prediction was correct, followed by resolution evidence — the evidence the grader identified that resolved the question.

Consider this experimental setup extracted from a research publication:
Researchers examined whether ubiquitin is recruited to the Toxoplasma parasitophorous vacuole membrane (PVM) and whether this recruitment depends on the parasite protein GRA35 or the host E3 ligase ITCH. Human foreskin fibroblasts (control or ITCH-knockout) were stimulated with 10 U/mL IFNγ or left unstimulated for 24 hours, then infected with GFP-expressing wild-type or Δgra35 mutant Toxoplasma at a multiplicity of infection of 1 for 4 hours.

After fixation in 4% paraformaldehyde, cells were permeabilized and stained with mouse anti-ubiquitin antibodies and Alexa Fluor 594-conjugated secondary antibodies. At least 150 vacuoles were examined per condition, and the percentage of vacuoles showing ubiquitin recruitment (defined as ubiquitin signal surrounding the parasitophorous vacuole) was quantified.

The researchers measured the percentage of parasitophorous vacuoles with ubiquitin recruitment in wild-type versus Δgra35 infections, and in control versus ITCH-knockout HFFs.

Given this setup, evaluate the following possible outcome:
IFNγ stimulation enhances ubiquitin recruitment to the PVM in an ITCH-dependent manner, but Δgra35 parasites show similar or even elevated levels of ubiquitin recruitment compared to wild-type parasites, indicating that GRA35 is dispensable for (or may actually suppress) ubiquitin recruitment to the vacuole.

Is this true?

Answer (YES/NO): YES